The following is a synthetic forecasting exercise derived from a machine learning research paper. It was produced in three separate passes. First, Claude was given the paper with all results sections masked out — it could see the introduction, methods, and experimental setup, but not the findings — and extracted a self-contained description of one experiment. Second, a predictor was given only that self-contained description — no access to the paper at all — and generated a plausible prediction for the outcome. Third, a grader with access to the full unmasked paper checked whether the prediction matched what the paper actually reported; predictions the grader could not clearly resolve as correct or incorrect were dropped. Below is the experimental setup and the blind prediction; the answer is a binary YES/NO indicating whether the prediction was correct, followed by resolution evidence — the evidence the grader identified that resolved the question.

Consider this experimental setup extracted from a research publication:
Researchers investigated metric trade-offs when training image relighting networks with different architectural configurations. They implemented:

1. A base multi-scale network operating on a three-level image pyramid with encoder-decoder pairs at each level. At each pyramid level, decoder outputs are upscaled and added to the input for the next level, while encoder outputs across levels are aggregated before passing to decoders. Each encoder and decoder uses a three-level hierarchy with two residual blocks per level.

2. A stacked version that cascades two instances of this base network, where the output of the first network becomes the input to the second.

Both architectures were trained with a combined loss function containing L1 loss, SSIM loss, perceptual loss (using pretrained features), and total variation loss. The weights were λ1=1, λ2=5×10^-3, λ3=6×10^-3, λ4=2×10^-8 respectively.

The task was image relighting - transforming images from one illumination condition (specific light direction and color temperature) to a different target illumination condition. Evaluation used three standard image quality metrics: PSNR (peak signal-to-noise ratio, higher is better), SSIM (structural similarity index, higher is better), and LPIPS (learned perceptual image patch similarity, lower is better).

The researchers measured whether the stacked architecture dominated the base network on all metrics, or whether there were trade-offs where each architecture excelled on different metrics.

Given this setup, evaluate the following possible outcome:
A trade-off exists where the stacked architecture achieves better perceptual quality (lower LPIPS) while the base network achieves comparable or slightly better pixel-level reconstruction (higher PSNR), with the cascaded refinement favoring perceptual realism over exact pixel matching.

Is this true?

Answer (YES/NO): NO